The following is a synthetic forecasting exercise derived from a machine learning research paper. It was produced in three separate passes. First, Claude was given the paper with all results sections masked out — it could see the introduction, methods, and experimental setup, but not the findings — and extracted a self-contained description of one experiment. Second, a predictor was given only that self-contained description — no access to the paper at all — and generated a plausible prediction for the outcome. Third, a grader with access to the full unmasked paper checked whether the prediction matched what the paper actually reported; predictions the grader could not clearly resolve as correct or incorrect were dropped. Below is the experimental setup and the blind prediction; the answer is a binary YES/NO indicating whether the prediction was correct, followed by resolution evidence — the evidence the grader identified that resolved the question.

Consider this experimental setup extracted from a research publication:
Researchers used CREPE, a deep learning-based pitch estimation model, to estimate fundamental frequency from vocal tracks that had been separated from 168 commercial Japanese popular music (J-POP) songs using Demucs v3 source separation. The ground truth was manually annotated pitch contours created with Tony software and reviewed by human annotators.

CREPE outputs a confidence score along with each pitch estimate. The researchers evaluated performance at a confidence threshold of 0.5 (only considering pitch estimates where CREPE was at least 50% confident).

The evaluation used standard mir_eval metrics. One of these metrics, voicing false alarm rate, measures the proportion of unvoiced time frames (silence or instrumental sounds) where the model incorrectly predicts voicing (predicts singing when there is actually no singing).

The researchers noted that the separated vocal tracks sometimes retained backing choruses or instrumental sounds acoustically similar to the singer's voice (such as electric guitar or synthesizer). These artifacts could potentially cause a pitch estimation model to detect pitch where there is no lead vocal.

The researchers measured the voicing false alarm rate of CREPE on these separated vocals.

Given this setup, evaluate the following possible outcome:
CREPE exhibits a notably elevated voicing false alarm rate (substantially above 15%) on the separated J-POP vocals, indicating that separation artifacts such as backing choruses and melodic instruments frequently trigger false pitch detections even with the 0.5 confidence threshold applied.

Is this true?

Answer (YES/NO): YES